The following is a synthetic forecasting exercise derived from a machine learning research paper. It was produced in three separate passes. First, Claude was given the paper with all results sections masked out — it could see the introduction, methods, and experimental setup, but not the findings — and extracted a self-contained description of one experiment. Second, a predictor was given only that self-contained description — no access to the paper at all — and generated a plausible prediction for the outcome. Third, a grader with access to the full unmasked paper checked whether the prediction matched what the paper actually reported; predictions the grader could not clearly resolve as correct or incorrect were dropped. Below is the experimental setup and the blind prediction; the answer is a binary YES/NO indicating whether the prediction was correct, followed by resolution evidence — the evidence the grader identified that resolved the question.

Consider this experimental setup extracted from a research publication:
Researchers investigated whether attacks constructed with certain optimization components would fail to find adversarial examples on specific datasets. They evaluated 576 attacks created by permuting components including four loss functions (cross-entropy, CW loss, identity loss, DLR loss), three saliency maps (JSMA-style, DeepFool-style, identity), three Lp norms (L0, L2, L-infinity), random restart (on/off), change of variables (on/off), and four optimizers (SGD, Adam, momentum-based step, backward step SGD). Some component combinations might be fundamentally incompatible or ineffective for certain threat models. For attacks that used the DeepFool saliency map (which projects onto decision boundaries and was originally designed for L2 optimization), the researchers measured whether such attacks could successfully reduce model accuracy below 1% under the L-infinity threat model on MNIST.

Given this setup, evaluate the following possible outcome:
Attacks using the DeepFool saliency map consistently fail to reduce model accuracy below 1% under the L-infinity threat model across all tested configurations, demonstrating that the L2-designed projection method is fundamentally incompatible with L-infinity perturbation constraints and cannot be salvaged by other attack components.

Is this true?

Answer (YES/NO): NO